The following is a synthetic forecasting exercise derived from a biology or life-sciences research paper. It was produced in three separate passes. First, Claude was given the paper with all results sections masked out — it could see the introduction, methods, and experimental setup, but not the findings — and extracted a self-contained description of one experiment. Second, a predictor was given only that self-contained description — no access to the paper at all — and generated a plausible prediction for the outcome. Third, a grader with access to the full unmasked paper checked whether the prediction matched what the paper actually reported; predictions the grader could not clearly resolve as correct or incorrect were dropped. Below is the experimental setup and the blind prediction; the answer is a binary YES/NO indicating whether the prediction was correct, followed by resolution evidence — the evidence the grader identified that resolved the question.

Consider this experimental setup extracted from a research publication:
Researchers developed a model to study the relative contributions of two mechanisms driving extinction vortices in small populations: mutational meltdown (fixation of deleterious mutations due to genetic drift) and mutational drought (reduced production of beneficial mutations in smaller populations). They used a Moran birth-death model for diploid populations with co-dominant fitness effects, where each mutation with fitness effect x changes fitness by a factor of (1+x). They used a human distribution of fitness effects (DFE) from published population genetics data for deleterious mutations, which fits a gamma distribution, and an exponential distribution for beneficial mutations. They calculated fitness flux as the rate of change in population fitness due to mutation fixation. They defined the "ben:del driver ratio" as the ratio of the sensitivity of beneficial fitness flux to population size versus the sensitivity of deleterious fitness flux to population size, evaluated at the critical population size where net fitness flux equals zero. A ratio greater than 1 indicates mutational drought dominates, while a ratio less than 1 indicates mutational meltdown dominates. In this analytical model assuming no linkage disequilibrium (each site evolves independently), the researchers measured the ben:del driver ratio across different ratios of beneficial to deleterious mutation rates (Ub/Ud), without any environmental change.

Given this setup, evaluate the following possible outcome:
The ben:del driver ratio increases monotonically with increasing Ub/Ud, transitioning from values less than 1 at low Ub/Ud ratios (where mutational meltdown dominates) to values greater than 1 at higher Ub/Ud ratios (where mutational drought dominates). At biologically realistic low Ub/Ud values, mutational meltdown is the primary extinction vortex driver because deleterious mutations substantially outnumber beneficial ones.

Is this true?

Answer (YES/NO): NO